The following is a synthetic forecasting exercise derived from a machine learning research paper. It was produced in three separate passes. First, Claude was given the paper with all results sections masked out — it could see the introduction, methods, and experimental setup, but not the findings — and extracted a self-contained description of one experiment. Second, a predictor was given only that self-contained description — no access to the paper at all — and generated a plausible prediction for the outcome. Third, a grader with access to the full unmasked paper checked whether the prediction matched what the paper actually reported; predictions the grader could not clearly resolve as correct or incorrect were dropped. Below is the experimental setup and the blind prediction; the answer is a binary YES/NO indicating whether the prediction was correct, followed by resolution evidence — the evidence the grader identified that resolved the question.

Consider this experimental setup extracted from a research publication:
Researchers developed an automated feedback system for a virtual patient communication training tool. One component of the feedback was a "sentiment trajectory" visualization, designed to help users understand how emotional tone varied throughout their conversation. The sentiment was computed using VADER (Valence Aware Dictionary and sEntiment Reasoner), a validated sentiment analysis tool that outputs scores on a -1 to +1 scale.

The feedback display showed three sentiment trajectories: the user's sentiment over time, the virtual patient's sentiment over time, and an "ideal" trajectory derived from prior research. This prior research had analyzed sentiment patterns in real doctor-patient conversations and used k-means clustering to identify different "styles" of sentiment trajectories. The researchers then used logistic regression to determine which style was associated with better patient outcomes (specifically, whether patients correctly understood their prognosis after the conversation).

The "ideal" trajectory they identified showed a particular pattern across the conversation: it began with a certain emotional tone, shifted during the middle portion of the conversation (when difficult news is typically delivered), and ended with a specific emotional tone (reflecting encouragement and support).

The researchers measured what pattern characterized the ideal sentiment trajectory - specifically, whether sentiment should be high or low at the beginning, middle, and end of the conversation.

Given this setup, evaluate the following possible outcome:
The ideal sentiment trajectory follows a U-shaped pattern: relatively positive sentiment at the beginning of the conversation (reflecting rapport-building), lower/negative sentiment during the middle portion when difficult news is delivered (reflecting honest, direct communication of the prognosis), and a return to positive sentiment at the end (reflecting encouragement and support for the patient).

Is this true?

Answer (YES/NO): YES